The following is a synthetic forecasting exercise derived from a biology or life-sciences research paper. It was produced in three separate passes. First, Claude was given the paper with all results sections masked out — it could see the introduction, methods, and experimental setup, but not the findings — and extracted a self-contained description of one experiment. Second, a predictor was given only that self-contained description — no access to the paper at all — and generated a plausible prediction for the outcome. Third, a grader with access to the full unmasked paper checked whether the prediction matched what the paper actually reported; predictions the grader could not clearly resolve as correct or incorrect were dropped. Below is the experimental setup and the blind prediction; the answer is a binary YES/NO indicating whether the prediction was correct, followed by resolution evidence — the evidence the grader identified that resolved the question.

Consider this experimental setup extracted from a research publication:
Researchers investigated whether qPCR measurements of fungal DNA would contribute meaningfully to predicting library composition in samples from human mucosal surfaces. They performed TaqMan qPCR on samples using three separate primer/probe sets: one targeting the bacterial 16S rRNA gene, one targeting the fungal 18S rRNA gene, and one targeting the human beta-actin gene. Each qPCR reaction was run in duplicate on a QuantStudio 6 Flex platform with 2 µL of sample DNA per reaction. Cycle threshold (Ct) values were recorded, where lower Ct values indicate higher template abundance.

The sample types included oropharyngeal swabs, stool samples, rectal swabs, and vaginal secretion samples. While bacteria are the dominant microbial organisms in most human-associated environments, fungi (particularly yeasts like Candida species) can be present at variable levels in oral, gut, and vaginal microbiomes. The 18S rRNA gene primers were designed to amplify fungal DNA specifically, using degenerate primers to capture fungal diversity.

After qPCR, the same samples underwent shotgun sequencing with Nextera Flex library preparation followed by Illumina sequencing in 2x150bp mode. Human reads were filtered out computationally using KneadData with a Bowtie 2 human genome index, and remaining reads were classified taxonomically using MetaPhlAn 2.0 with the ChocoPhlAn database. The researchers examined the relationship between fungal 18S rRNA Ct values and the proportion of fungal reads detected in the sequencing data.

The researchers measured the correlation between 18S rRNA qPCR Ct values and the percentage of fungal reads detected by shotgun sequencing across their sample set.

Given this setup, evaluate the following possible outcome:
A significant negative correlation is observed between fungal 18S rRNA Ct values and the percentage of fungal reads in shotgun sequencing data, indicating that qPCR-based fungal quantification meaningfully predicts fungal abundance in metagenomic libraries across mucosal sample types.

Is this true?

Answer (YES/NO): NO